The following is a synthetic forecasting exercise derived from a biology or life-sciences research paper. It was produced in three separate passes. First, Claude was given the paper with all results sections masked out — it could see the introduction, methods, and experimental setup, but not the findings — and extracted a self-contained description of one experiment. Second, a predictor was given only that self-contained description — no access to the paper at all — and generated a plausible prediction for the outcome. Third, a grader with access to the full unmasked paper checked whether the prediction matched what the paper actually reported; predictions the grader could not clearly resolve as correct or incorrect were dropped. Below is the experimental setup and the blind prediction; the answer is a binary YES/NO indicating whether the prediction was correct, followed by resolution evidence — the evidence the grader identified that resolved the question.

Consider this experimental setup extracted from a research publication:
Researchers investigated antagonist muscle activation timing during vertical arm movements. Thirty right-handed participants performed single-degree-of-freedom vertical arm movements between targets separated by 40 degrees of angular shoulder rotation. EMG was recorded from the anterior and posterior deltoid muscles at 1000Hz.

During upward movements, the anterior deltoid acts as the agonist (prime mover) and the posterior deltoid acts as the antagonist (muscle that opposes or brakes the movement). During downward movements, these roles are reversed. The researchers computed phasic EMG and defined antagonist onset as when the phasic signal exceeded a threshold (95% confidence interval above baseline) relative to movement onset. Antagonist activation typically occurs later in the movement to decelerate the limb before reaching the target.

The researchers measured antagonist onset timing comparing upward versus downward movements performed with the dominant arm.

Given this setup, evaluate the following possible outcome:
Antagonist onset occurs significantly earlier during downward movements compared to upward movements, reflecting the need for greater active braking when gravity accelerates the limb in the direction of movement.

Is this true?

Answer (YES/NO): NO